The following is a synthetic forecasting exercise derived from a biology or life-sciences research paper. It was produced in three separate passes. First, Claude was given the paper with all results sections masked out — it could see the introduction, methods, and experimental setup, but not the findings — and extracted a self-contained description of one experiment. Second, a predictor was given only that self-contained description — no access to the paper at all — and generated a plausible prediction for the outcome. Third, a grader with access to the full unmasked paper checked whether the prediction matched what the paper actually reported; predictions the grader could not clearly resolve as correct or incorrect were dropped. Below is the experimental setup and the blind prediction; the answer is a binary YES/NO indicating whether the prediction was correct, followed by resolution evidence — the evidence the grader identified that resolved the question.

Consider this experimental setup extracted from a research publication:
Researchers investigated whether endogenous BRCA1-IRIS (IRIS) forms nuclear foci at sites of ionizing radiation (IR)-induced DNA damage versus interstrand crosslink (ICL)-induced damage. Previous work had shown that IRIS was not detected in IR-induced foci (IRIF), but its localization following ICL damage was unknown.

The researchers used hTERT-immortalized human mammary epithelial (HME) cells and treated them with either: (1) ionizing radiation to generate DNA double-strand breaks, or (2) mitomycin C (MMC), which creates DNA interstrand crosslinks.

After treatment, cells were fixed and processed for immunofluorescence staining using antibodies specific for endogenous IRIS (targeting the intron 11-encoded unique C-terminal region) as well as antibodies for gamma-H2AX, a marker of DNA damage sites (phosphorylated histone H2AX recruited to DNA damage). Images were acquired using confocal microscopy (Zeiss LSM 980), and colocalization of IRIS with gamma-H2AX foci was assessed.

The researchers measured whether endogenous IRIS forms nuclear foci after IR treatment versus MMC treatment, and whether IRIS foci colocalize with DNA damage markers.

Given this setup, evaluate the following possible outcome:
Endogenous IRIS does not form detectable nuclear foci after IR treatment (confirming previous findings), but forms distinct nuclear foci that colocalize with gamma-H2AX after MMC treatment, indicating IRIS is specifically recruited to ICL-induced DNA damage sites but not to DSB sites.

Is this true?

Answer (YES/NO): YES